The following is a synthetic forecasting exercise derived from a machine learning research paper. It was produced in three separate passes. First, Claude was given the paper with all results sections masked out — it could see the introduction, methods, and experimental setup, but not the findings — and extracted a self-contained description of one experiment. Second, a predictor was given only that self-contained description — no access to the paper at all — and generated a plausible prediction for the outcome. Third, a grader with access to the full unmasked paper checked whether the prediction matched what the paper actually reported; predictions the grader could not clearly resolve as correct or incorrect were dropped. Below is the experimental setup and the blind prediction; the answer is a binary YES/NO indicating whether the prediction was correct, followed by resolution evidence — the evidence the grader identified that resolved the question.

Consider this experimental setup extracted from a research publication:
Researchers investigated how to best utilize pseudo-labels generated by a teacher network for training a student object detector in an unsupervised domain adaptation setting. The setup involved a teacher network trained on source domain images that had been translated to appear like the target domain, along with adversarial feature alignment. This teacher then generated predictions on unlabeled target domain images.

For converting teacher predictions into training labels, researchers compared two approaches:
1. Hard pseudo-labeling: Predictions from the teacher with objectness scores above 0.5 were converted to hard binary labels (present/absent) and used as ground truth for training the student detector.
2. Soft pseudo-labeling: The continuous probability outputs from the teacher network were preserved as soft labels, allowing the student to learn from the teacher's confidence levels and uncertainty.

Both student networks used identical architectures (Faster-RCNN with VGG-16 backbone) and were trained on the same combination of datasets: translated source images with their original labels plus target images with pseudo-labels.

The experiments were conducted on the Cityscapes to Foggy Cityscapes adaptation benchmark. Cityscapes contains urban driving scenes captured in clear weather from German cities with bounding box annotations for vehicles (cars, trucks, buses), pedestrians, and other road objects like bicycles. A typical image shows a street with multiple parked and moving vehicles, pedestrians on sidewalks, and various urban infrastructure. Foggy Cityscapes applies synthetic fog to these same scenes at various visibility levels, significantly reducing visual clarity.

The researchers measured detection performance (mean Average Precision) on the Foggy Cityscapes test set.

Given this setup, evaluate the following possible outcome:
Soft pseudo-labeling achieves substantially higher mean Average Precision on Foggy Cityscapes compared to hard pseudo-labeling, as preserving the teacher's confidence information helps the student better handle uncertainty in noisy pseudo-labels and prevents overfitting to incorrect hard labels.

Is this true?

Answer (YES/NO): NO